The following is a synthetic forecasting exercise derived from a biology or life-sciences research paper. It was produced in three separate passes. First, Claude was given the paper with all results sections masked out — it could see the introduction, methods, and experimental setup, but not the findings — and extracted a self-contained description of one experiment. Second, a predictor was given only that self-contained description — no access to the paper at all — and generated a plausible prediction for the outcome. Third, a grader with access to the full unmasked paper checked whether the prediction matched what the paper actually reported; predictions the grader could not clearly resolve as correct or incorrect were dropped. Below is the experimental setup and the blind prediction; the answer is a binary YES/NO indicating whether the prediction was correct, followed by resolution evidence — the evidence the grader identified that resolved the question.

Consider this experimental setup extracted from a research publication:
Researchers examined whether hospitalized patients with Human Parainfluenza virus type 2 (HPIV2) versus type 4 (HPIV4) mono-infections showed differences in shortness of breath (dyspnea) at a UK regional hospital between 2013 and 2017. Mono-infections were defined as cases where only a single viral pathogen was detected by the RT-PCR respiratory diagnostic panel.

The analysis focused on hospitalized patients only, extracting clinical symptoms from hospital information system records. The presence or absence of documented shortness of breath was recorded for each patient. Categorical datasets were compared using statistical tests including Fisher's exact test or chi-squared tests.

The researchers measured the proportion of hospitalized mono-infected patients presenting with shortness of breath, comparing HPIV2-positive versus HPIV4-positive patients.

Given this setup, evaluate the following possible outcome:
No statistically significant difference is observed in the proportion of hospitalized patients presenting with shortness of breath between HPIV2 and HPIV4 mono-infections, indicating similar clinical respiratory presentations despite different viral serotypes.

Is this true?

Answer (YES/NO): YES